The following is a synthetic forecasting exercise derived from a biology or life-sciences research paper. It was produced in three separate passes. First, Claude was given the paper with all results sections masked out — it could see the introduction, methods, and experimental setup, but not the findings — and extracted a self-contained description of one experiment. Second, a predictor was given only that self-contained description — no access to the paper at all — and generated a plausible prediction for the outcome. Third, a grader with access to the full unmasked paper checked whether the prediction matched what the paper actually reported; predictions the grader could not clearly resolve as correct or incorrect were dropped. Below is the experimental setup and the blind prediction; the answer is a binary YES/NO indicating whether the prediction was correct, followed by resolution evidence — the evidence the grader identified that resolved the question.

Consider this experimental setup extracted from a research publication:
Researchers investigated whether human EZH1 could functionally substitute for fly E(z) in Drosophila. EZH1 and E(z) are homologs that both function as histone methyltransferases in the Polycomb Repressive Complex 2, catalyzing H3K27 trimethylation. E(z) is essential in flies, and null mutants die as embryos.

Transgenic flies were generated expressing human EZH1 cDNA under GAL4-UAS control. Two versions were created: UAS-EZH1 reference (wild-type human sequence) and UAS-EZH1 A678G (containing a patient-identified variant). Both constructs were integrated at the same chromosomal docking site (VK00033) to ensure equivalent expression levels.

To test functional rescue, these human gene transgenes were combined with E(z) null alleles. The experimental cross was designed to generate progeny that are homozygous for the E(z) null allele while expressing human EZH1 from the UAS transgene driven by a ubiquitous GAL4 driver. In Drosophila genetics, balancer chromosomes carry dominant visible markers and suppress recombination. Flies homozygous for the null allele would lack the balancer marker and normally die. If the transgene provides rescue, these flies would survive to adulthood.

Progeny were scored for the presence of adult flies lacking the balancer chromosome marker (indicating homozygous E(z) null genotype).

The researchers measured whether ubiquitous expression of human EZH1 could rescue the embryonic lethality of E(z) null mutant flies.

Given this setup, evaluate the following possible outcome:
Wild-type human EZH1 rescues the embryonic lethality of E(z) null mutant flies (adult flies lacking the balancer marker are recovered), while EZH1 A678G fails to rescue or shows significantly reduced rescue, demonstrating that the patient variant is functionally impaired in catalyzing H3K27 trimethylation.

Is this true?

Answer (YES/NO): NO